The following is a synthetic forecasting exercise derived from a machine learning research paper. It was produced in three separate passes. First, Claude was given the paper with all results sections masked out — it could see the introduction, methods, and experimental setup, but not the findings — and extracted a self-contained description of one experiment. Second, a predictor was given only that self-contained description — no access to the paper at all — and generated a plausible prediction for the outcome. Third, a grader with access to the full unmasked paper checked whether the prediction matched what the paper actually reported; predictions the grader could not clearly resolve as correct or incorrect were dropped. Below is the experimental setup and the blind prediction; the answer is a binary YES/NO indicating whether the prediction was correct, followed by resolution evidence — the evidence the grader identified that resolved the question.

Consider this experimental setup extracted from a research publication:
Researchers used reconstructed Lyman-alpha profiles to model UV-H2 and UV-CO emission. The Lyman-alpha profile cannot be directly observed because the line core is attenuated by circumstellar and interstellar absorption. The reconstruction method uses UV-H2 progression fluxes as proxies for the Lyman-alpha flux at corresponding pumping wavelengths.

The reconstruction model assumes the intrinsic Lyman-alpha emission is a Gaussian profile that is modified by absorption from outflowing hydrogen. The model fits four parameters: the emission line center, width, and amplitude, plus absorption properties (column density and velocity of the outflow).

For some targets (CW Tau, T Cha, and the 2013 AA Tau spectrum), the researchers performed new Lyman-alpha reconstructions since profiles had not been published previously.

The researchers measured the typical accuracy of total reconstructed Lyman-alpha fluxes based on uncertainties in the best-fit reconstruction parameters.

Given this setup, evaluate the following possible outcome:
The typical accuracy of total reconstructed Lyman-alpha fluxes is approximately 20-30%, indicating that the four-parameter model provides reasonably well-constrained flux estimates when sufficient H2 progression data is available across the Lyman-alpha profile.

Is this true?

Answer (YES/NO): NO